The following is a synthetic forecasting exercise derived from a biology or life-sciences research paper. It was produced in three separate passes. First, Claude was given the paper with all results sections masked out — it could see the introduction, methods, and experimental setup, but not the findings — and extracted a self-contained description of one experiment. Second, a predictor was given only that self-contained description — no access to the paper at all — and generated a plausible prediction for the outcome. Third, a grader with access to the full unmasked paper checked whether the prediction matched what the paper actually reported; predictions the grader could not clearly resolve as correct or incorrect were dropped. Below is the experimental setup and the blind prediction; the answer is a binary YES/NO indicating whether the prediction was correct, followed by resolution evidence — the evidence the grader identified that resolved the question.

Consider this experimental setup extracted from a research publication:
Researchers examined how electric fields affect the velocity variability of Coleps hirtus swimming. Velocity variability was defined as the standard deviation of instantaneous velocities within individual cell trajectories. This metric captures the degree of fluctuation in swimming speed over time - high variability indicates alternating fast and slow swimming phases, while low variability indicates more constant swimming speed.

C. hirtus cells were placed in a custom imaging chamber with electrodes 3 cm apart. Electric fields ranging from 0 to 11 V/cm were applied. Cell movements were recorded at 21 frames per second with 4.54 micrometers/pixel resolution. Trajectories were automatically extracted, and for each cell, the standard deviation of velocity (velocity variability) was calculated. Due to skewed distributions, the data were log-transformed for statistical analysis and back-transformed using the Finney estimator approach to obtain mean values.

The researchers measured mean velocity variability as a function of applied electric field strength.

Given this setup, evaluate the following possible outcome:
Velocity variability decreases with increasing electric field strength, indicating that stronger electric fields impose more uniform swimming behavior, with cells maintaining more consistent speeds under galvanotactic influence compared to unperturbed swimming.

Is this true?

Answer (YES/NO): NO